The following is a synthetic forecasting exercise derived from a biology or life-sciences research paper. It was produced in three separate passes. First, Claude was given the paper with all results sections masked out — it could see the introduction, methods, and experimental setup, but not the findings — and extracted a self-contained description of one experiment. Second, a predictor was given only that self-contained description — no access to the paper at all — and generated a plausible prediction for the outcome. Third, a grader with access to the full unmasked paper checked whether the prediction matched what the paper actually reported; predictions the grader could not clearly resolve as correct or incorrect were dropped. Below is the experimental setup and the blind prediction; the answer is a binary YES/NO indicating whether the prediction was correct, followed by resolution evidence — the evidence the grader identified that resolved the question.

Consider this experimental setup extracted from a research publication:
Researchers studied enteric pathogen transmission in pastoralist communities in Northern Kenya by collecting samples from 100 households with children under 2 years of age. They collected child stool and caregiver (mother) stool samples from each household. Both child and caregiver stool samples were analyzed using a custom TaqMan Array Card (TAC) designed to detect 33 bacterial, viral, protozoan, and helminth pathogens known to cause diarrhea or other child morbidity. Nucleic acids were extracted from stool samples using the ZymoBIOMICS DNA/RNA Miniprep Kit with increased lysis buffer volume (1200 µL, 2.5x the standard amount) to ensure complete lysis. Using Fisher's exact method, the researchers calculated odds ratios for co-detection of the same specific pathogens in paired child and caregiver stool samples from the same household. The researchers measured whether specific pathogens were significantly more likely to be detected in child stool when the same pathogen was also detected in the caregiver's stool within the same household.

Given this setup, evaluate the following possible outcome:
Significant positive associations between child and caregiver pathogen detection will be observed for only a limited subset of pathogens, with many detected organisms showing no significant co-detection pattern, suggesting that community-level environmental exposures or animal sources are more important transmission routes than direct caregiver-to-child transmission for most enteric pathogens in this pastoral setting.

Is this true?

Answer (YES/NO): YES